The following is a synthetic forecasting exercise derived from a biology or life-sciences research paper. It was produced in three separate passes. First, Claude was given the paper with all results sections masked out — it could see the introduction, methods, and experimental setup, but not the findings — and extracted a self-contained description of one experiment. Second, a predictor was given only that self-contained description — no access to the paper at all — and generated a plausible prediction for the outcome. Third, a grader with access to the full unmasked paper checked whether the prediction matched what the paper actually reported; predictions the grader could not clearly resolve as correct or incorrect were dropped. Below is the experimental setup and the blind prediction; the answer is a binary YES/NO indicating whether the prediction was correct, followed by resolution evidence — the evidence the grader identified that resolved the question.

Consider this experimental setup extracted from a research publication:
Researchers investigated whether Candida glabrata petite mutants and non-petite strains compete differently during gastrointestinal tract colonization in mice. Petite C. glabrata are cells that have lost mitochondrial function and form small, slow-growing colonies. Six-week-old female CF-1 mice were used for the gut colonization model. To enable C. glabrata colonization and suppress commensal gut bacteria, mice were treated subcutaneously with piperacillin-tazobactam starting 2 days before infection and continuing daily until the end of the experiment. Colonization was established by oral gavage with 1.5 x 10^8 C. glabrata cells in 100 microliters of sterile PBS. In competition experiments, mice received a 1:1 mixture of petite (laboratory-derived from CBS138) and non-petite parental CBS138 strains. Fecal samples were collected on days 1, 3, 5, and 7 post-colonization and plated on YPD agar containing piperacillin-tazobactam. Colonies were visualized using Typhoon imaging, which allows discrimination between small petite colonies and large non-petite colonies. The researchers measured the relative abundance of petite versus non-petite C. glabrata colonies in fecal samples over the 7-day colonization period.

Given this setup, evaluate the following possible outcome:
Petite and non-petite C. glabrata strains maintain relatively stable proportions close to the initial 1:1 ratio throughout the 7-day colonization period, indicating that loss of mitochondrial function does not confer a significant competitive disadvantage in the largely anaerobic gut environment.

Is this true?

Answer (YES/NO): NO